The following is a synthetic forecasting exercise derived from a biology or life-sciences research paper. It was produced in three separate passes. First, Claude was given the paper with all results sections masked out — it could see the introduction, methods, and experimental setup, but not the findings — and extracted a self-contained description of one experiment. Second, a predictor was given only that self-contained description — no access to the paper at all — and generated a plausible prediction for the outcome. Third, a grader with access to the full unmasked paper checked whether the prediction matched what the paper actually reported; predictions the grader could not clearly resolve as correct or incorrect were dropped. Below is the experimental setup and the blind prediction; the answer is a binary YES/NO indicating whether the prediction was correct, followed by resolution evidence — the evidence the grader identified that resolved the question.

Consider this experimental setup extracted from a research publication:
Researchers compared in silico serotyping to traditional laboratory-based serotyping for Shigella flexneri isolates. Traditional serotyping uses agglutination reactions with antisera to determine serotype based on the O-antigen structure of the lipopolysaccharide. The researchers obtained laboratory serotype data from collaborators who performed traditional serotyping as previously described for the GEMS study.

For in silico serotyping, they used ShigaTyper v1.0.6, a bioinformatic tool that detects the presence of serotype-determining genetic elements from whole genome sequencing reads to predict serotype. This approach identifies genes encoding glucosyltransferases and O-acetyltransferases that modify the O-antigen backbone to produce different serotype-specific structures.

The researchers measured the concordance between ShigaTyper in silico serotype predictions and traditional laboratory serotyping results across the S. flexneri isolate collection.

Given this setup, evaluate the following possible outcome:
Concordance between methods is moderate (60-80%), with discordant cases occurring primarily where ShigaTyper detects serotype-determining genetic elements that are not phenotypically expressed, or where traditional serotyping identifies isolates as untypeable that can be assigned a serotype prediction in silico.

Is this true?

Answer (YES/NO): NO